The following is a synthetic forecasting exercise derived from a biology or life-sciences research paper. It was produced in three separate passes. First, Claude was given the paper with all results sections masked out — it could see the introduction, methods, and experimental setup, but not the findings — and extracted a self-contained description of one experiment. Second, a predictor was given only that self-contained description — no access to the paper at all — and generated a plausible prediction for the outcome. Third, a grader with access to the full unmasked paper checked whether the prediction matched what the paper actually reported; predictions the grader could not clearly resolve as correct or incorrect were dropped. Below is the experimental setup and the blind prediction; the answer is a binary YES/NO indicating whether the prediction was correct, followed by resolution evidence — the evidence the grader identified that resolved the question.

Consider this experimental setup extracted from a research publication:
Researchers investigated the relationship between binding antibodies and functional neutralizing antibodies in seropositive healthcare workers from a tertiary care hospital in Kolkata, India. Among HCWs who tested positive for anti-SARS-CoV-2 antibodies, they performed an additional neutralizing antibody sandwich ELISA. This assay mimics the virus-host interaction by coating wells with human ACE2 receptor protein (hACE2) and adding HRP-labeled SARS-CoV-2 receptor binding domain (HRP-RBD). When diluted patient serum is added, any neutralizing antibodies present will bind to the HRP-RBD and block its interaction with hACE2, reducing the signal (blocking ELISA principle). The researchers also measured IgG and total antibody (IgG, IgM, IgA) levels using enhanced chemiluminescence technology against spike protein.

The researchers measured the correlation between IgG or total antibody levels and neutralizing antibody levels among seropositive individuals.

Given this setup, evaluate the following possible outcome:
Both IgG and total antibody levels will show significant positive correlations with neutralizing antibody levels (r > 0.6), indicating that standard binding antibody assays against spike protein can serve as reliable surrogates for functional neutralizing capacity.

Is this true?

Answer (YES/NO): YES